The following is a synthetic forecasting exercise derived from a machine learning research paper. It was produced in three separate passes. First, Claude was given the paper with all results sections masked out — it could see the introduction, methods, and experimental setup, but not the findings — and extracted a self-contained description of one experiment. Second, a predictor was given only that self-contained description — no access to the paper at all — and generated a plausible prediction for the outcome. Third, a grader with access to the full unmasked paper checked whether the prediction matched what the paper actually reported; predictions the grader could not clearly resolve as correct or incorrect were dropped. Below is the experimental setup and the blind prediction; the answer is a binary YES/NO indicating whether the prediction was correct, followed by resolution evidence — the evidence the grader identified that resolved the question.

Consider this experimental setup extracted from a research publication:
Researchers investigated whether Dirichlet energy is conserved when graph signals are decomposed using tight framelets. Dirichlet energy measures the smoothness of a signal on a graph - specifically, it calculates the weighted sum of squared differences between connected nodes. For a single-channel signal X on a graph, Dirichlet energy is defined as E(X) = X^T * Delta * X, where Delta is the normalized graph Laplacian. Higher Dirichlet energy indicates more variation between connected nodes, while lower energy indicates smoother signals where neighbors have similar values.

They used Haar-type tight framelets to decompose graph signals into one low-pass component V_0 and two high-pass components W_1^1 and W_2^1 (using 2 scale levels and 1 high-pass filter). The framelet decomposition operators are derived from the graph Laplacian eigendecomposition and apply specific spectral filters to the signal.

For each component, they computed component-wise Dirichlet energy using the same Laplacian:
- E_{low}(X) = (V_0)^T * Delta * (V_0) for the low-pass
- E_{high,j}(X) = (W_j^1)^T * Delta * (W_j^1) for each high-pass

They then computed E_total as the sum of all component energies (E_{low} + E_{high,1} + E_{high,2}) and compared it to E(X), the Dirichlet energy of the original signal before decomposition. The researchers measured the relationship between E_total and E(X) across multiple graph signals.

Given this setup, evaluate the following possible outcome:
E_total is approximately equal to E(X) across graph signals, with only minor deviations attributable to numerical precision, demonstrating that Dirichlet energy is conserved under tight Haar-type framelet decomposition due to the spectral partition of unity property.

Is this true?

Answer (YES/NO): YES